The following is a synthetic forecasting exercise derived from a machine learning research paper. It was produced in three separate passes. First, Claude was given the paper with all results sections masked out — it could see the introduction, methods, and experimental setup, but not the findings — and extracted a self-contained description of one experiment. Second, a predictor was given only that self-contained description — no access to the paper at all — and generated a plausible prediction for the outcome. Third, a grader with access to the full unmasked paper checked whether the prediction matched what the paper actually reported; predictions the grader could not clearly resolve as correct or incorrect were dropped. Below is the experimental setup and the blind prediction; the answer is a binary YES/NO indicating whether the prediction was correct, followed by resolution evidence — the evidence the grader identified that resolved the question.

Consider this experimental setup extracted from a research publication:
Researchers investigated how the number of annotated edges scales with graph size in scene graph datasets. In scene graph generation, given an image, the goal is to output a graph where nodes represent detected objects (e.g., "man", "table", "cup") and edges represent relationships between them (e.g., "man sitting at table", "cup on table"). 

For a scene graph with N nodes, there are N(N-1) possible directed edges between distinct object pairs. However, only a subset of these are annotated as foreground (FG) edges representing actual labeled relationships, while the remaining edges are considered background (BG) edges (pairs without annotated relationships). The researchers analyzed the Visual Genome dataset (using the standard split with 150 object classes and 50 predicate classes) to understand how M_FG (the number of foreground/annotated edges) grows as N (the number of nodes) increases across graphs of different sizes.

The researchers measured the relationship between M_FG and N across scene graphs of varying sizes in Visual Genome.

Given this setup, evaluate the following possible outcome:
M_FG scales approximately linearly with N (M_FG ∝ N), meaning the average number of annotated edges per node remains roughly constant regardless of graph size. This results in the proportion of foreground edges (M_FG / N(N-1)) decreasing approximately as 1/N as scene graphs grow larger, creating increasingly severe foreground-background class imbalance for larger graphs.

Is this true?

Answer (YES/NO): YES